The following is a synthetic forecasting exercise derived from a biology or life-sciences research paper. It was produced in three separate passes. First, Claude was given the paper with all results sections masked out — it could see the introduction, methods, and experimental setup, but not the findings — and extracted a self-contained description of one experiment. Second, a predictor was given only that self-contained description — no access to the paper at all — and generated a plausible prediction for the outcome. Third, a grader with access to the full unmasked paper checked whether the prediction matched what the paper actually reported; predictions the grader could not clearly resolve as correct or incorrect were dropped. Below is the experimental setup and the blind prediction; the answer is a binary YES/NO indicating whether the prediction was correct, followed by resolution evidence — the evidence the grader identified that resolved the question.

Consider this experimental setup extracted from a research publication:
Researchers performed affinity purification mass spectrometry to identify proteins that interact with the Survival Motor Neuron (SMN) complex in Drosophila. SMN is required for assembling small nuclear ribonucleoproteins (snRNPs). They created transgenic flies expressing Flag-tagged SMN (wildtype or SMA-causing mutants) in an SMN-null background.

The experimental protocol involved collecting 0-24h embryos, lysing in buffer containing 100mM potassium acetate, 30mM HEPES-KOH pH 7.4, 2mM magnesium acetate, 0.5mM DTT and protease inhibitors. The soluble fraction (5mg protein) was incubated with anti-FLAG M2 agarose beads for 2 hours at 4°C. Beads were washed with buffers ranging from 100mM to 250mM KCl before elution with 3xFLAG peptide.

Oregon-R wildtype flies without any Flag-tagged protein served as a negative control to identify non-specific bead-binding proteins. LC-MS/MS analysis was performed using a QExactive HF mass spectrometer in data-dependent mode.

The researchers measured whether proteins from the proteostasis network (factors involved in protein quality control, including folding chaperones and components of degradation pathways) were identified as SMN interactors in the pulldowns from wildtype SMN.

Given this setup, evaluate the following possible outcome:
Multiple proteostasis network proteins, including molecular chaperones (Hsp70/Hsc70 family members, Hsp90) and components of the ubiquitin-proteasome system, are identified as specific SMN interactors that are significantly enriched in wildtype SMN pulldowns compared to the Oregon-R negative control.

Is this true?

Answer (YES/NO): NO